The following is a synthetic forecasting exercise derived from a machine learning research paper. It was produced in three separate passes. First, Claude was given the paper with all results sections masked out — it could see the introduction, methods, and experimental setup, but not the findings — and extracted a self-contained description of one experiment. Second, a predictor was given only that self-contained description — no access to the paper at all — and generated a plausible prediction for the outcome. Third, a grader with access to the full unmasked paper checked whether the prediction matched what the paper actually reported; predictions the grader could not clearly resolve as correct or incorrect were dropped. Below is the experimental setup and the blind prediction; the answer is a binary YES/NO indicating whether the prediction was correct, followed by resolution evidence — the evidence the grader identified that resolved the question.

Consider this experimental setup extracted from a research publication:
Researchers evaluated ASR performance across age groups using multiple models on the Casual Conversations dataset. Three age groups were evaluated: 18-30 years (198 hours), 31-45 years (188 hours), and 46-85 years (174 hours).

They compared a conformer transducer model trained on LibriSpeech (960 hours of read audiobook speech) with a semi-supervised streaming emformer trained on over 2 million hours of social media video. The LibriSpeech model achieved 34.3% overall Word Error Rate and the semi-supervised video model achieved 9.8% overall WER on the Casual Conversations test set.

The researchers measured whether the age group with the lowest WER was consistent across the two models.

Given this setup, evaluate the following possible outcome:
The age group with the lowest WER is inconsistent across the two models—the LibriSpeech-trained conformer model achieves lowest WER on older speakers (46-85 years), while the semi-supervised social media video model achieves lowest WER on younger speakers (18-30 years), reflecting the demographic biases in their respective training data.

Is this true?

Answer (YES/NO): YES